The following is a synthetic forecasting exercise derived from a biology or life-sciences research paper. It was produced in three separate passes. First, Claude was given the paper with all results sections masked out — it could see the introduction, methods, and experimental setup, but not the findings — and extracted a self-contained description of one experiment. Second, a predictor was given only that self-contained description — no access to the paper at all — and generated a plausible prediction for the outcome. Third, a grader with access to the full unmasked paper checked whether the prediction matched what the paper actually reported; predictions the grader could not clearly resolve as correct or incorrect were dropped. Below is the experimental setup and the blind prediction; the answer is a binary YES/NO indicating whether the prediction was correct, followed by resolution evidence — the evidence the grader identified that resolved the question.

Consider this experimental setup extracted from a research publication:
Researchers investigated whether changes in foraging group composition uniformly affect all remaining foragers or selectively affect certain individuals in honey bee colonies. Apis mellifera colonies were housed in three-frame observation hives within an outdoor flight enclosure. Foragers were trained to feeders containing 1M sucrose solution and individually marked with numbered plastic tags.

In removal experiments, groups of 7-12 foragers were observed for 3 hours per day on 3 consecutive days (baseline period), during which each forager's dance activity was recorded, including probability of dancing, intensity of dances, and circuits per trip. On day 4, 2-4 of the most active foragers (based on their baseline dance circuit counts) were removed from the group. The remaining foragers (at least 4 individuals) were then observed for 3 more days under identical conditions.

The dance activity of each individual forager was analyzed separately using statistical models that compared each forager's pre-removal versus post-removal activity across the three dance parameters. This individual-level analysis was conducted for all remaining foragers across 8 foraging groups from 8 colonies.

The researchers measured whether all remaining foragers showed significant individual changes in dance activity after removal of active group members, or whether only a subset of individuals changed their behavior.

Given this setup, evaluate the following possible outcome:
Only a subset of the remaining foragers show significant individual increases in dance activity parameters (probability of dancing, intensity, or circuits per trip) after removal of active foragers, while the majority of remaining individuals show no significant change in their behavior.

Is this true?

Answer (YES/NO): YES